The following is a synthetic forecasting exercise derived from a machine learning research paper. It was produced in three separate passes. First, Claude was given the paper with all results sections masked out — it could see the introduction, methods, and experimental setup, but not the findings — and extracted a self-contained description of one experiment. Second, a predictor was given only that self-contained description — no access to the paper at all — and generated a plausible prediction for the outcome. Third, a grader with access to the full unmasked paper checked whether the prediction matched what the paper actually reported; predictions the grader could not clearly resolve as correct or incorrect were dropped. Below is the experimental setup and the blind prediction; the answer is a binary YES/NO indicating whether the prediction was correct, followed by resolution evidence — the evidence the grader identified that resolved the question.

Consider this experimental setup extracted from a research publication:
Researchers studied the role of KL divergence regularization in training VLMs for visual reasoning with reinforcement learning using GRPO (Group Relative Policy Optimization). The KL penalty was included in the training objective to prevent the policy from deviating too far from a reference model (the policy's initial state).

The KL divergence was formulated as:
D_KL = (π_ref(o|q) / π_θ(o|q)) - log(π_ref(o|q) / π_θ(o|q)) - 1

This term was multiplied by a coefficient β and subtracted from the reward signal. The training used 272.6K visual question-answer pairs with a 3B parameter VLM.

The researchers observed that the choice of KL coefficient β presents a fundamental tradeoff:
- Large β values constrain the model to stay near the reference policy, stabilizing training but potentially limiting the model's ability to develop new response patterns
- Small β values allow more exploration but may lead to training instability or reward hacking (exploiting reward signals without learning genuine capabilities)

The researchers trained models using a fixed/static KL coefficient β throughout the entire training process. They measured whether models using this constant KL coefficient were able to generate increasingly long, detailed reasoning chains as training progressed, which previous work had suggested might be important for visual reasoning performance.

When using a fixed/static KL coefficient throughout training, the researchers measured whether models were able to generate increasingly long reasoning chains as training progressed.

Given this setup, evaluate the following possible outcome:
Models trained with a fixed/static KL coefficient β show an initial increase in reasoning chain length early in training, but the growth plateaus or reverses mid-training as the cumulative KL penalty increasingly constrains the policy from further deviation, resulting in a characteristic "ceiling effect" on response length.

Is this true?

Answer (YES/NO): NO